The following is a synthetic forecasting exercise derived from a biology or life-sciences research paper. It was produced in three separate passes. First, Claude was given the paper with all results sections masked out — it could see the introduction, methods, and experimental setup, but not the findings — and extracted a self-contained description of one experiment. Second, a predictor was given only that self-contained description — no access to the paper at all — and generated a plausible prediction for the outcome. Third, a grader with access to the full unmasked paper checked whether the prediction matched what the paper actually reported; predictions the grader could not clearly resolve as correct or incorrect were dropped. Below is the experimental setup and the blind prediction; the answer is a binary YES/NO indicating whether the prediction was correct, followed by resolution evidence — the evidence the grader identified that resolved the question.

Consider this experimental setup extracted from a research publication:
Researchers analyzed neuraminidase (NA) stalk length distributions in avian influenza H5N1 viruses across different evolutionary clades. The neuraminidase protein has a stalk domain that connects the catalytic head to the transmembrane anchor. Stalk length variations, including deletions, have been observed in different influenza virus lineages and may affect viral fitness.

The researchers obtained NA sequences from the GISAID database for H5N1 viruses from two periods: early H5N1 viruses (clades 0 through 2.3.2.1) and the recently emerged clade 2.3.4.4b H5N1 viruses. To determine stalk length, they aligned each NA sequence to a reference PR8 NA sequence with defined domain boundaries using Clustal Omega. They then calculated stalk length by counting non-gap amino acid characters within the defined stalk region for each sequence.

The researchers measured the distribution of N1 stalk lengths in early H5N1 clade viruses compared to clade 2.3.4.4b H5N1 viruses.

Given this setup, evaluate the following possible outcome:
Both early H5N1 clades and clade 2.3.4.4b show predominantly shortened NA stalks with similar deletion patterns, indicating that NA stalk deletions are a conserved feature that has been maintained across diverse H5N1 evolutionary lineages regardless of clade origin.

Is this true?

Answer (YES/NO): NO